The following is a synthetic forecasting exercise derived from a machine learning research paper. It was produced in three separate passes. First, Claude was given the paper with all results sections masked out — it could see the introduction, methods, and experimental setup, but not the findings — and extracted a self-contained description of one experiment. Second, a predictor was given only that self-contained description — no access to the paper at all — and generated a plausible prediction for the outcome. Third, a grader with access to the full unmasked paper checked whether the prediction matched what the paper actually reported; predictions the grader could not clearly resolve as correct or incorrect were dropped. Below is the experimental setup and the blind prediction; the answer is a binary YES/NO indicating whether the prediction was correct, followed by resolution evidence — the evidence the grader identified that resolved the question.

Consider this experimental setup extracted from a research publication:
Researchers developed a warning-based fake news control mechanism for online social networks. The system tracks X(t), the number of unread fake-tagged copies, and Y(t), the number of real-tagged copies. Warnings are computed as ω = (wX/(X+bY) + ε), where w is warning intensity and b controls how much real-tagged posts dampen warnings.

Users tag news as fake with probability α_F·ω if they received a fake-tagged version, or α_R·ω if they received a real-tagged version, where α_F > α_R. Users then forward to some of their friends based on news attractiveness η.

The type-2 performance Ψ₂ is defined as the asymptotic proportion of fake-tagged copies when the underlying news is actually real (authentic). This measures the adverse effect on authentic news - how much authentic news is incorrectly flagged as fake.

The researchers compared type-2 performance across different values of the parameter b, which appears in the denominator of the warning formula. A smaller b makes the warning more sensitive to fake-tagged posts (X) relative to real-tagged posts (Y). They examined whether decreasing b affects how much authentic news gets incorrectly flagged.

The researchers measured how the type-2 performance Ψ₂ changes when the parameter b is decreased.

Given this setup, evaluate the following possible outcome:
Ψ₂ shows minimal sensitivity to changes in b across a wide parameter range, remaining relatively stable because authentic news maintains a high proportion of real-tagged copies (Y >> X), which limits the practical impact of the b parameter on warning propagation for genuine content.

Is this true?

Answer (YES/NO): NO